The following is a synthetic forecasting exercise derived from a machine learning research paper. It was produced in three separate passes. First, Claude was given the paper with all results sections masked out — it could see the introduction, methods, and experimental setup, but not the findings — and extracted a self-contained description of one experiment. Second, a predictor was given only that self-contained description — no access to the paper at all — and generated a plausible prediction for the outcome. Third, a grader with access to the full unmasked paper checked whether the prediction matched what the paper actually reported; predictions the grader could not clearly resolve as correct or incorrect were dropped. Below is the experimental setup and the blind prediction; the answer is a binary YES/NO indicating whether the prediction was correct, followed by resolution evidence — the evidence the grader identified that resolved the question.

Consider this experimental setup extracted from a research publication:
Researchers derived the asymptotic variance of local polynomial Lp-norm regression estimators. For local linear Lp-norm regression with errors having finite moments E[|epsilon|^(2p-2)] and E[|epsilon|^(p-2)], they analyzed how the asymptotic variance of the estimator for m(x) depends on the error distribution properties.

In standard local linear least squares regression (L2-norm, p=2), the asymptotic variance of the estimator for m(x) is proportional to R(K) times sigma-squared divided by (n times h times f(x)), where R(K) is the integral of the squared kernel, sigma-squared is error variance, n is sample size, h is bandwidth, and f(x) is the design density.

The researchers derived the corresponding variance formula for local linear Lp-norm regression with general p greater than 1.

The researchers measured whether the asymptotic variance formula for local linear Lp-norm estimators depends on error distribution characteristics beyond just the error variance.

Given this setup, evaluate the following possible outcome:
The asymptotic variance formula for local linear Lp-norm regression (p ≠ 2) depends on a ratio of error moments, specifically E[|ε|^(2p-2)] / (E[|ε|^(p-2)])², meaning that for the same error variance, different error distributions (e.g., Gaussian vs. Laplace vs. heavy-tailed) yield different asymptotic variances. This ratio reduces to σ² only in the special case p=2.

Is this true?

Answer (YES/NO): YES